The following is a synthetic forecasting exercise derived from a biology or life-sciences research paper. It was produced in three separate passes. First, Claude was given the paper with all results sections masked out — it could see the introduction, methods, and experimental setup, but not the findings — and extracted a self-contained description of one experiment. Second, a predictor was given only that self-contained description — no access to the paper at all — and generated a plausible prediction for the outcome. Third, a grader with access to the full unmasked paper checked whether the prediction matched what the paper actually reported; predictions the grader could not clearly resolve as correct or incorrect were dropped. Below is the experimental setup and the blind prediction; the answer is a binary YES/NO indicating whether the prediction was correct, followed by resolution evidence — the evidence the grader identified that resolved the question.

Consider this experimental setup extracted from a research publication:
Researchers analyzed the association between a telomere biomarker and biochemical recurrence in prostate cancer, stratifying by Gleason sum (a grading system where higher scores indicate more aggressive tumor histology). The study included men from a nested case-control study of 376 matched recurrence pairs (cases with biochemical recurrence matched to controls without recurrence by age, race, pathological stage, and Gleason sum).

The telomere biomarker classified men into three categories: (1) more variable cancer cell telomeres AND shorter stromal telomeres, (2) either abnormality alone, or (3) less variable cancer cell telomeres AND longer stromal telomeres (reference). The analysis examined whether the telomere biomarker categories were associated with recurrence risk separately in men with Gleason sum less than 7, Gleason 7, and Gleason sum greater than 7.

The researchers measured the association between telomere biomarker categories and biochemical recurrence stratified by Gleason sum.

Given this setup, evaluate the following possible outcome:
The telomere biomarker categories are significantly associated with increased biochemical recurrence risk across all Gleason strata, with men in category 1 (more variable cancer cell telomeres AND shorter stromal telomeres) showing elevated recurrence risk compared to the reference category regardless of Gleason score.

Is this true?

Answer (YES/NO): NO